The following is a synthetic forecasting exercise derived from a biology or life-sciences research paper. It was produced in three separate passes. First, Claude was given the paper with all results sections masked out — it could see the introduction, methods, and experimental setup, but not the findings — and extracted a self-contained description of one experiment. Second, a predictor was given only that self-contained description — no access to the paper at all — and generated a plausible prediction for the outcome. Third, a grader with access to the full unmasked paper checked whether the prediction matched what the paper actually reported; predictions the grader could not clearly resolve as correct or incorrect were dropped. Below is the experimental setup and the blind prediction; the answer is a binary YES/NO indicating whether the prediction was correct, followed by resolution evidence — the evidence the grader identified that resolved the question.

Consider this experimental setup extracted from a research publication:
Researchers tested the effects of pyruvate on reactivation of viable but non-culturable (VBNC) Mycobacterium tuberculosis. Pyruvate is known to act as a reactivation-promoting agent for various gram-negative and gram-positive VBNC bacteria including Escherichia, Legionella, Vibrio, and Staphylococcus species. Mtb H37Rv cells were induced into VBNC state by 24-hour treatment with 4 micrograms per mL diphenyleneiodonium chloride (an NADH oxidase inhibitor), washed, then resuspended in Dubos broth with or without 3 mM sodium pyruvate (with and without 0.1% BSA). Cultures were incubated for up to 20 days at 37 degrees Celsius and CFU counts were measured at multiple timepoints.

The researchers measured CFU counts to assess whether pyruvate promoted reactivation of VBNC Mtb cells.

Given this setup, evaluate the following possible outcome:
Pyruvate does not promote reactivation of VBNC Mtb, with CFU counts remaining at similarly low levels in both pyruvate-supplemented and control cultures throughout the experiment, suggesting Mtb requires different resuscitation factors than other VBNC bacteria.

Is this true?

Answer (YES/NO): NO